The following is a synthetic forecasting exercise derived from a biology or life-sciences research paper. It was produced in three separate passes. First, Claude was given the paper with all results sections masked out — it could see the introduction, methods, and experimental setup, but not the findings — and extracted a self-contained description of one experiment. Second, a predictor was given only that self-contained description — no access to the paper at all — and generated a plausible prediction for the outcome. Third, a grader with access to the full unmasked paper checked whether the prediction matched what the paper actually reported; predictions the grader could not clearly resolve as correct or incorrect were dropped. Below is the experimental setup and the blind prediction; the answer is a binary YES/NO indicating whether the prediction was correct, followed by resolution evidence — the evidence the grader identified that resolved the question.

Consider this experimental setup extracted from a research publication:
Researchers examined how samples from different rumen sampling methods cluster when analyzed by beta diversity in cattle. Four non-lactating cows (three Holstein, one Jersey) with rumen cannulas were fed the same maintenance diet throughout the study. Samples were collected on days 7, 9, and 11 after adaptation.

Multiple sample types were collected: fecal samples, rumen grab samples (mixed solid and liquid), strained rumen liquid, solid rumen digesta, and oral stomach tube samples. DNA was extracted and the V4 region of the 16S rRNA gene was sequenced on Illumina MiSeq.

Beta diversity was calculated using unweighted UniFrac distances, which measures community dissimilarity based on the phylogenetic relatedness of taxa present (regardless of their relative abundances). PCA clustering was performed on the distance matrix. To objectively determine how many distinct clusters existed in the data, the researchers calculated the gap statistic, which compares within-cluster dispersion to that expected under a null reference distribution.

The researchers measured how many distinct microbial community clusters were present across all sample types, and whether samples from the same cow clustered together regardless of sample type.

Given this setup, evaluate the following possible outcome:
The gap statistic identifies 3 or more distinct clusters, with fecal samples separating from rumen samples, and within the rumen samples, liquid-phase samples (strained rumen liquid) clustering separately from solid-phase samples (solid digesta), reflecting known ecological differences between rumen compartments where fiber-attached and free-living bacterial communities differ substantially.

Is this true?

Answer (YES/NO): YES